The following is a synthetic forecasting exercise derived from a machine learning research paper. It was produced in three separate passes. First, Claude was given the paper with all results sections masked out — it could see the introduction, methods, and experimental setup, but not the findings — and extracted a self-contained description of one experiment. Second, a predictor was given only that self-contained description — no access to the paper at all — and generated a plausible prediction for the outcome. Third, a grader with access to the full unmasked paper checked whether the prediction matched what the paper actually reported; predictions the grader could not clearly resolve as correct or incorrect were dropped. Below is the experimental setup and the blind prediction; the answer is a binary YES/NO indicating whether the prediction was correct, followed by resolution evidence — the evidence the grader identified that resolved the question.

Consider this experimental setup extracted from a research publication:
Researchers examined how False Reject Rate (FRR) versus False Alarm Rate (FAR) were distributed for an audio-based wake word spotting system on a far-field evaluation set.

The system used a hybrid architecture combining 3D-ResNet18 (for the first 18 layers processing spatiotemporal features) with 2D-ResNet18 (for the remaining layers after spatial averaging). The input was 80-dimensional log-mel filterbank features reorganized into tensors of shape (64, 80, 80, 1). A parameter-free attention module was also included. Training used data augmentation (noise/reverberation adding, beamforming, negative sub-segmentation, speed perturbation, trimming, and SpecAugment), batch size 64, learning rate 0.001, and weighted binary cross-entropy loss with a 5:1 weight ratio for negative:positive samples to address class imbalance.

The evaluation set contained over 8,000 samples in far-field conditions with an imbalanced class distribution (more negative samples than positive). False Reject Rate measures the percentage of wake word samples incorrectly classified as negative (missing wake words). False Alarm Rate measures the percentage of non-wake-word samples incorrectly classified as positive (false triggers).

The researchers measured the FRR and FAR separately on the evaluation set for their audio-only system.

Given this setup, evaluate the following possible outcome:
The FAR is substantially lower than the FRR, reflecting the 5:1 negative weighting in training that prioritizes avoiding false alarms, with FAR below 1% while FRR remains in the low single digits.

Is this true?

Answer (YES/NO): NO